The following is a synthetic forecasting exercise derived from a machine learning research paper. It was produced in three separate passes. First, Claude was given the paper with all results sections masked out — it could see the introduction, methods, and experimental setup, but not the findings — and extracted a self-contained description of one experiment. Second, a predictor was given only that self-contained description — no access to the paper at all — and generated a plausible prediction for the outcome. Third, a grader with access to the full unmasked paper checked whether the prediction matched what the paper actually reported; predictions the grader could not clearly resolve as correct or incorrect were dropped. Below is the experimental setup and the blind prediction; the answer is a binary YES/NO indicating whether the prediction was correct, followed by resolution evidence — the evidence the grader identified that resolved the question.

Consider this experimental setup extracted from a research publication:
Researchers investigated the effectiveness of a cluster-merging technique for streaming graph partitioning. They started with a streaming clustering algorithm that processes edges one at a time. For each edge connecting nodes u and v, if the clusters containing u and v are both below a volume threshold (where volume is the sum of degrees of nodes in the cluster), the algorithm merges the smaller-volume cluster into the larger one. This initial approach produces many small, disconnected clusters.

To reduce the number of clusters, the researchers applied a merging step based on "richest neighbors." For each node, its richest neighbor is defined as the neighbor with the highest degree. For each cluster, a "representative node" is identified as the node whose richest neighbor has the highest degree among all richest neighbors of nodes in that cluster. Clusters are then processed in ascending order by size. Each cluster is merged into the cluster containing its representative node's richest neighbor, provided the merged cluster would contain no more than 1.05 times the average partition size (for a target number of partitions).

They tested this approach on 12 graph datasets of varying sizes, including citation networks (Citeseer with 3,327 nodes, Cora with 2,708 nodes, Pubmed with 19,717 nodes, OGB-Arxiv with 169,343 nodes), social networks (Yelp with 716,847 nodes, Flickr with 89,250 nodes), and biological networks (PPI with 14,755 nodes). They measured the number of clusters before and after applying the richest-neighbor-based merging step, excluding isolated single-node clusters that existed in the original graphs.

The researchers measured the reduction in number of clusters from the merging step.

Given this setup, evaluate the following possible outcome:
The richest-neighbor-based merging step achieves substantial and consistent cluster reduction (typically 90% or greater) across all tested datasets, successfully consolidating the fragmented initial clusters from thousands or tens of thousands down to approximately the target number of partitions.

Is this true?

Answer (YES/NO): NO